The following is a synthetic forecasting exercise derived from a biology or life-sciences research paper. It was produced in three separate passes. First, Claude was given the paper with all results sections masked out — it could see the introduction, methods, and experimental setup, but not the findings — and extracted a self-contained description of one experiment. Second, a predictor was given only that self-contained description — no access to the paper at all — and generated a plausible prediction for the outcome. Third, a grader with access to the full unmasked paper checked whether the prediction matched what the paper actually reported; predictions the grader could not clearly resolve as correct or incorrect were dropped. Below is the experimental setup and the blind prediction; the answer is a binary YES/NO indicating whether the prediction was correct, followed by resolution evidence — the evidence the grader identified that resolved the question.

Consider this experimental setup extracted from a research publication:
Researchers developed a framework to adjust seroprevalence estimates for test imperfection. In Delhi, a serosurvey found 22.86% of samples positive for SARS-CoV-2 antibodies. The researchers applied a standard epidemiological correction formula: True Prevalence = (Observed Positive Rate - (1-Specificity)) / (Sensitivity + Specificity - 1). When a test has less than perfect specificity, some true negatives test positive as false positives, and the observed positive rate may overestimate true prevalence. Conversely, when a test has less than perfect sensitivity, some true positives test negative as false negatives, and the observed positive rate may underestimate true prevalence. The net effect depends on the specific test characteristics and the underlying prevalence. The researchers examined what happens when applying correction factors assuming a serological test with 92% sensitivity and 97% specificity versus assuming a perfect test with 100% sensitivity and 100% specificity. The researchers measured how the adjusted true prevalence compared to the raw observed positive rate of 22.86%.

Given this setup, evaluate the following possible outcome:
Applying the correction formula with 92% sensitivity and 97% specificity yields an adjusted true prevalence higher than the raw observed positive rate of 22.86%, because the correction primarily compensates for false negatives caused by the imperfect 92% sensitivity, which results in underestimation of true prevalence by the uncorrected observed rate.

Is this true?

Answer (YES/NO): NO